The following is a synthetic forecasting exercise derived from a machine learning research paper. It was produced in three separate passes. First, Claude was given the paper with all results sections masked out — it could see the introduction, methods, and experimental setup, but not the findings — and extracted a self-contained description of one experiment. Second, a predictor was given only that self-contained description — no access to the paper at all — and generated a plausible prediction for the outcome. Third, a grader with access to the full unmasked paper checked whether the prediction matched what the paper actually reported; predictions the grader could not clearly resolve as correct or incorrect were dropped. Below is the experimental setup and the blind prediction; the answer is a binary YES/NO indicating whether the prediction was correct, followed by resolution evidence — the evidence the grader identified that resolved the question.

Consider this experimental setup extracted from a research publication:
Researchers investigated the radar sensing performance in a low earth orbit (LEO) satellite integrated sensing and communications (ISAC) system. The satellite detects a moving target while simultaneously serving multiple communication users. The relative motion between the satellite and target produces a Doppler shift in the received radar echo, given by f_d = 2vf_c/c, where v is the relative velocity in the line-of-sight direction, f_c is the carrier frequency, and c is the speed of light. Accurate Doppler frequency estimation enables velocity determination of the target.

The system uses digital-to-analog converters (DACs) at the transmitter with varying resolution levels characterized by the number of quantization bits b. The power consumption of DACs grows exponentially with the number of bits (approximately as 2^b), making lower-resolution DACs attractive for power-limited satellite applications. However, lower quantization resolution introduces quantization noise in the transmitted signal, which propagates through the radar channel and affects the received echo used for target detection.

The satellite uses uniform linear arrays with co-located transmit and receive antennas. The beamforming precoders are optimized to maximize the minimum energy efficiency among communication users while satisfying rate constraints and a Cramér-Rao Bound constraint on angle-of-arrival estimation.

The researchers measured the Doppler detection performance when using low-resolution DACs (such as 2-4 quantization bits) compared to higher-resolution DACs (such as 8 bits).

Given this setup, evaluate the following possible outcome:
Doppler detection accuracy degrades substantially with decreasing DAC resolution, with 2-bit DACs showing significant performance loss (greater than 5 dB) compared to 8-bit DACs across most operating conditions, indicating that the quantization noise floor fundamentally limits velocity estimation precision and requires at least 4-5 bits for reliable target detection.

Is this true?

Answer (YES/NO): NO